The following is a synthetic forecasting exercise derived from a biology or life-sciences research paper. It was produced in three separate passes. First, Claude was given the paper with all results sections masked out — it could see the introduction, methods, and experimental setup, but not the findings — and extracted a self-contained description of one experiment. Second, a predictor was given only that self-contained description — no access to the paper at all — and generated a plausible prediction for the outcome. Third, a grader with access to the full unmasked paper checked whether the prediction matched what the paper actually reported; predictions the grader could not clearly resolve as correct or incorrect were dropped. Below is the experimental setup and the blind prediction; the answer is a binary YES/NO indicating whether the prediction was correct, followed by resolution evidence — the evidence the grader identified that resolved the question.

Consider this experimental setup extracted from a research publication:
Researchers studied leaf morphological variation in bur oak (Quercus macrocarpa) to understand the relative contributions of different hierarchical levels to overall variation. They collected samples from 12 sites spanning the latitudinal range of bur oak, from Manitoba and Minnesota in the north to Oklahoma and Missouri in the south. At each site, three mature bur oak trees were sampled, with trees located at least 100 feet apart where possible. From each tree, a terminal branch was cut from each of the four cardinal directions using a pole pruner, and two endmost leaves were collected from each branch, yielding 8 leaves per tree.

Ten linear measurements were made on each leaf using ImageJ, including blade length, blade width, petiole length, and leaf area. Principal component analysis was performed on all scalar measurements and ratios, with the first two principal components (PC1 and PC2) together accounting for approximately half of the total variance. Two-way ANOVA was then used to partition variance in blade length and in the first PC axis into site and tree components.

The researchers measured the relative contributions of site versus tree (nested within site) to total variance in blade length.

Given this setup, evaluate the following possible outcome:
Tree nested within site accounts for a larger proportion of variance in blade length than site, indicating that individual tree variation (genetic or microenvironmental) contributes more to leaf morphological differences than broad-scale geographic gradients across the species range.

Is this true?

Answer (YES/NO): NO